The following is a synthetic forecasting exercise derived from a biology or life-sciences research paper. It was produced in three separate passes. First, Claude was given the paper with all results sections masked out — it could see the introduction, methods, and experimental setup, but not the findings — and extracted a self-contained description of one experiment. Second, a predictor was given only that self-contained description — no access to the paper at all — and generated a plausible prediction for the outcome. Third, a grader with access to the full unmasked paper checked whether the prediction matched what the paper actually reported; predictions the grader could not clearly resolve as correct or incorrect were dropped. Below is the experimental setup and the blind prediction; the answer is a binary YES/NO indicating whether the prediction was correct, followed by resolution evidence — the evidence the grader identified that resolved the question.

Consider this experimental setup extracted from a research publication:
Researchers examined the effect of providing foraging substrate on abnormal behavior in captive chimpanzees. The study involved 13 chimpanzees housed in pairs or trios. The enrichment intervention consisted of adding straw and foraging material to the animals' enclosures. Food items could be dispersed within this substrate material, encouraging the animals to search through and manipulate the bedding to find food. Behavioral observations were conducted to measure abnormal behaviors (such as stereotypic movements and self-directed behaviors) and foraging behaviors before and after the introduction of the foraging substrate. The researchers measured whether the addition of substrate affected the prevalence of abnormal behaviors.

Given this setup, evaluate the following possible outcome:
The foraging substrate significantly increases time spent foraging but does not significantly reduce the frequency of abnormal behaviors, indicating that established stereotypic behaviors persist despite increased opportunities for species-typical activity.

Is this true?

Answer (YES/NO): NO